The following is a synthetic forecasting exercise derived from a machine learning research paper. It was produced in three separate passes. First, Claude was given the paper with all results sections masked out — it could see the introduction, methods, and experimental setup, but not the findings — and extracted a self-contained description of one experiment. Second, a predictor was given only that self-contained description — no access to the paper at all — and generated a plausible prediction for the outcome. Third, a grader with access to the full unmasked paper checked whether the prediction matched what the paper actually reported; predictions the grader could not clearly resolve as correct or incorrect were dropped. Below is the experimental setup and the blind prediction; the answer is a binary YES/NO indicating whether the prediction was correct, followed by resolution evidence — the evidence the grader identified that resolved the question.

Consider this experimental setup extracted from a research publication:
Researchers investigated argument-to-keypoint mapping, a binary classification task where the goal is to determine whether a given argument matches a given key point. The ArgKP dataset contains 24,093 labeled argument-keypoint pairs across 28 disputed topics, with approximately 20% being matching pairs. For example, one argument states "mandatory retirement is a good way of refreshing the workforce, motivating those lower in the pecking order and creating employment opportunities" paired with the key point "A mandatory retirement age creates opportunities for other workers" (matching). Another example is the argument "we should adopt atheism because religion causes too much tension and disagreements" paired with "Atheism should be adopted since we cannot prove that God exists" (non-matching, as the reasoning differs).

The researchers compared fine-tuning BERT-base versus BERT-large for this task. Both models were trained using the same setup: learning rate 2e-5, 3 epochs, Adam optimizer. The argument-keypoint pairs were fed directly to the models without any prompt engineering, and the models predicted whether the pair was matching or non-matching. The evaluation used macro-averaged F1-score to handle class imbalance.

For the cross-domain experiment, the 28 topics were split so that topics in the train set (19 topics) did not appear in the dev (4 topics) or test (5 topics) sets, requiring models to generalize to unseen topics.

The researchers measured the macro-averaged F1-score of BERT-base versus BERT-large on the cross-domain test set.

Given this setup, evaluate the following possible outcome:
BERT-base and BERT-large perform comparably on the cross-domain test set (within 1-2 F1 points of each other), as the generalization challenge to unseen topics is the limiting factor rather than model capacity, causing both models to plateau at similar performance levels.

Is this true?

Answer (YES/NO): YES